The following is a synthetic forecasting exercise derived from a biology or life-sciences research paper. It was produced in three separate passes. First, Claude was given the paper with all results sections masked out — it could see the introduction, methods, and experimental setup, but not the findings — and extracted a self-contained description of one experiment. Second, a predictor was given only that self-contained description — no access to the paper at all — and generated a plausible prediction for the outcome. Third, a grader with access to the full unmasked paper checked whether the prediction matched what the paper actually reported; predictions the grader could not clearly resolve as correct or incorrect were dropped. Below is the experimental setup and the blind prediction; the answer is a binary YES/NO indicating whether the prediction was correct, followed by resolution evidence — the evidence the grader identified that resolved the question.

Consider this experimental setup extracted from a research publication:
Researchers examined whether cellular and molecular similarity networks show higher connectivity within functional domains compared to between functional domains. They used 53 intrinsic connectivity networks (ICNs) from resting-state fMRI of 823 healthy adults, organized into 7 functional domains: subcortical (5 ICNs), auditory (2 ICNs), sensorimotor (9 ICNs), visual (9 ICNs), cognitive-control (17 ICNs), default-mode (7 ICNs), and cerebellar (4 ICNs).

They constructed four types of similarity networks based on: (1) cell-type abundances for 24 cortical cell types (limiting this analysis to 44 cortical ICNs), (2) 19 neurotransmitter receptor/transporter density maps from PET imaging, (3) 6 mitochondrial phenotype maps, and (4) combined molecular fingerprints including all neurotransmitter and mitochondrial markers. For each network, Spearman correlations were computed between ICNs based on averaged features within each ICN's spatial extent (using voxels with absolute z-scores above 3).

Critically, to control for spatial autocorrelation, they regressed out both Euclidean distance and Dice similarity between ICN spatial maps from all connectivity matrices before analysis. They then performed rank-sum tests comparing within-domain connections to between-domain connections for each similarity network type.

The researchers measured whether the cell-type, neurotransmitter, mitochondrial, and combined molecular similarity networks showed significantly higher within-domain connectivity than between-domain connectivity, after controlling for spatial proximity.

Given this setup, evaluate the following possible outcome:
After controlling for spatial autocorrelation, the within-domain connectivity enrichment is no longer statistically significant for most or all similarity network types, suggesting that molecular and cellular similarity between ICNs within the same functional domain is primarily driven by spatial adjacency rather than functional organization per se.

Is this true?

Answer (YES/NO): NO